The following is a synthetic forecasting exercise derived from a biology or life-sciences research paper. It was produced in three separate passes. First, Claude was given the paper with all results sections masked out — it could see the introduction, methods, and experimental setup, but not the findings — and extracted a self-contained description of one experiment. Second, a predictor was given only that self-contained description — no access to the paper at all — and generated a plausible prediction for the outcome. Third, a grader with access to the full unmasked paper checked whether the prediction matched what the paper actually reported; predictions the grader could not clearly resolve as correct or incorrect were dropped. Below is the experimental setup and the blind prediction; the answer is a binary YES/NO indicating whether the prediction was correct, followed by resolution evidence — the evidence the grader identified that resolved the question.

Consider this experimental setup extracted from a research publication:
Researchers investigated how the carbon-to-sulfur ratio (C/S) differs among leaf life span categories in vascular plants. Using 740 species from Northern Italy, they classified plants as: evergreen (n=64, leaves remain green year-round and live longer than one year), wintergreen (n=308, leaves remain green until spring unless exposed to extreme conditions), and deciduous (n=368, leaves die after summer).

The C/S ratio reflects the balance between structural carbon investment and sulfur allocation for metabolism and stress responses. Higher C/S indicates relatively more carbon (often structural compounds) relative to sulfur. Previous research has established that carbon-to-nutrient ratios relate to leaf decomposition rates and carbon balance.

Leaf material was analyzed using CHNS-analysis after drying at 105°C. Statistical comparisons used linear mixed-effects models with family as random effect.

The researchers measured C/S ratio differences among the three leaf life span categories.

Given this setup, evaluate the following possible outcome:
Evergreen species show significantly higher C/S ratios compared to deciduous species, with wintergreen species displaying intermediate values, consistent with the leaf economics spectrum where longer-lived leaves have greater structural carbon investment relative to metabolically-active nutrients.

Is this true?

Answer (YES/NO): NO